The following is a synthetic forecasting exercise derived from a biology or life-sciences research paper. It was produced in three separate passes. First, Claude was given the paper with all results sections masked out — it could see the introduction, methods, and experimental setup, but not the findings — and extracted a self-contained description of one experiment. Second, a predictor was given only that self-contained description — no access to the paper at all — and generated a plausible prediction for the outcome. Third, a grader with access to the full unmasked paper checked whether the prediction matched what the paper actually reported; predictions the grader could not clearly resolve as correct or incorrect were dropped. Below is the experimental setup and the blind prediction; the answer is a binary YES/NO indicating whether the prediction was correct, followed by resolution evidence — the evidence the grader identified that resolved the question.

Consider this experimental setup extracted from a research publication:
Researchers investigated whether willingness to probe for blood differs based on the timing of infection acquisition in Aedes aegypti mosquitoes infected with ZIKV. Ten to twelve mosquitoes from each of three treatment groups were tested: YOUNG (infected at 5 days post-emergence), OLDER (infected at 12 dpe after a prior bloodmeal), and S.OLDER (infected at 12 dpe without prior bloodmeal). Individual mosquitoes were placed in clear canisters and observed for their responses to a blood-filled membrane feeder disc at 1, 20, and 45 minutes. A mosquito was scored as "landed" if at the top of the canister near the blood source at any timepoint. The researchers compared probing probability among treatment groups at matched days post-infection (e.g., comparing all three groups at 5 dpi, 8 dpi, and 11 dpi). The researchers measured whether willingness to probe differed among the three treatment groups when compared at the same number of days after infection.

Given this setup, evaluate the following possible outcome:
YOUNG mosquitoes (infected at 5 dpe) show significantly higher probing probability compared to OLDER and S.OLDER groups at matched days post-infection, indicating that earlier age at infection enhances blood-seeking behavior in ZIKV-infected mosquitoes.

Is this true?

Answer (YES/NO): NO